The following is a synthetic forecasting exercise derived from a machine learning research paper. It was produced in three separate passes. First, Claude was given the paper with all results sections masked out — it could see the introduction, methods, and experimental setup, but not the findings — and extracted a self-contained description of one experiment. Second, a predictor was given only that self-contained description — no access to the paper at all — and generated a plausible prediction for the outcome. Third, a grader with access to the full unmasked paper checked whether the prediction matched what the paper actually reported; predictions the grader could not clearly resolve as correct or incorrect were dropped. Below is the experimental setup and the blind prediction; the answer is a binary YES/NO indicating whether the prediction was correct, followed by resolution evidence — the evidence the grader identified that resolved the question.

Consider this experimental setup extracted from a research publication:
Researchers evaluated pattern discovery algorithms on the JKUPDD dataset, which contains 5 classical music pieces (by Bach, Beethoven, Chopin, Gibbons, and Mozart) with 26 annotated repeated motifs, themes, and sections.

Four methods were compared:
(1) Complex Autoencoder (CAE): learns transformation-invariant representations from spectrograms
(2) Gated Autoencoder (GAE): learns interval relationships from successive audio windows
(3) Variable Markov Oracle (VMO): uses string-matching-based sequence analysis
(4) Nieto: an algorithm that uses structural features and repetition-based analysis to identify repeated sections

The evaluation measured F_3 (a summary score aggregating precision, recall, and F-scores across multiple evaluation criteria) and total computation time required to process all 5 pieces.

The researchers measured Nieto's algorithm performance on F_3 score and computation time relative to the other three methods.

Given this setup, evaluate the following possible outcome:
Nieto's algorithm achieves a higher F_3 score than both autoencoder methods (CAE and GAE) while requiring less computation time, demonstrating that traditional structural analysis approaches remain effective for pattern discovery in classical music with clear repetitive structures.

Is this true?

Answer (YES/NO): NO